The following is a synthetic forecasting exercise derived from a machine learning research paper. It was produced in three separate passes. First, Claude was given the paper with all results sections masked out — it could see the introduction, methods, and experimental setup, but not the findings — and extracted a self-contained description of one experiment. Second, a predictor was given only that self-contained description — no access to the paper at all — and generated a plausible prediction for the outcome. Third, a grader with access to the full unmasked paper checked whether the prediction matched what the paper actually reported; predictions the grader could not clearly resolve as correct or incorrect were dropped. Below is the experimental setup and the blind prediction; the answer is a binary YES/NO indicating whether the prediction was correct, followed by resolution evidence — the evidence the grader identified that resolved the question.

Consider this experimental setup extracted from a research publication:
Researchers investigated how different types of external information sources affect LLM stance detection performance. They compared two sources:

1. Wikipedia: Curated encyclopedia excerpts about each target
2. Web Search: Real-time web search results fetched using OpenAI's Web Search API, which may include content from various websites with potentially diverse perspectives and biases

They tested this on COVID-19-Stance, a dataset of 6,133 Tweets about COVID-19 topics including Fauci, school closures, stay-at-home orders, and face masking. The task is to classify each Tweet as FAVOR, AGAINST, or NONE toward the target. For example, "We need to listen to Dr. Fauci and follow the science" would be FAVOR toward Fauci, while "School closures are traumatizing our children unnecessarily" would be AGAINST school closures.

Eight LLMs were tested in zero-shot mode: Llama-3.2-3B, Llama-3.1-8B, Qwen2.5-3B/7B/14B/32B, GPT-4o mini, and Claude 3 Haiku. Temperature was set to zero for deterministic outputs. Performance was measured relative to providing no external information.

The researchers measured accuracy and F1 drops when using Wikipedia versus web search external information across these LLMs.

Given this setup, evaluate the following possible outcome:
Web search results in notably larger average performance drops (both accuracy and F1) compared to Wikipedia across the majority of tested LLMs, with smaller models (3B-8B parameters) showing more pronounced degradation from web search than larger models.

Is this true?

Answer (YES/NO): NO